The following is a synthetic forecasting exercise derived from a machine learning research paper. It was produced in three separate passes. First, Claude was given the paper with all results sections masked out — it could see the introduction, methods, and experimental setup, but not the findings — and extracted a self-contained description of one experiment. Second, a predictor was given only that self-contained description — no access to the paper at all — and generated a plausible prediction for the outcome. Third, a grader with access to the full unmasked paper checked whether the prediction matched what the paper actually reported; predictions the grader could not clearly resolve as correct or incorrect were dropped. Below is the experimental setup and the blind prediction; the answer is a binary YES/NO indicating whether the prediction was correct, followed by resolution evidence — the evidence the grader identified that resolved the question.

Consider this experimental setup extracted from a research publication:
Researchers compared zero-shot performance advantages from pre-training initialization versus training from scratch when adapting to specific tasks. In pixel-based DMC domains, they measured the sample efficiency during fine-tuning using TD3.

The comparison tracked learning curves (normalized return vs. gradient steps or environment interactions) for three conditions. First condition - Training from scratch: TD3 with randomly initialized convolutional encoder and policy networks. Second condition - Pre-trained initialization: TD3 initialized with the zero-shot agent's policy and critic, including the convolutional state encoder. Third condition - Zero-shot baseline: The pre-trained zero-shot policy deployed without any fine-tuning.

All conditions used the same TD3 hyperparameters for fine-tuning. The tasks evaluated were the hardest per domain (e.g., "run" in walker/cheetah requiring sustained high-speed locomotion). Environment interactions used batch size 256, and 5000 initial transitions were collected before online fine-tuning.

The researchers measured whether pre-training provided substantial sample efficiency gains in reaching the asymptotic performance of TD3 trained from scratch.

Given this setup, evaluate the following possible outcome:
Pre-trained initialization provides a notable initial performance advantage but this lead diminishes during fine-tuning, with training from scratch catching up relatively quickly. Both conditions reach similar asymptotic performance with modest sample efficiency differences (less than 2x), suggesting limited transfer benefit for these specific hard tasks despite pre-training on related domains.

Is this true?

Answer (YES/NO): NO